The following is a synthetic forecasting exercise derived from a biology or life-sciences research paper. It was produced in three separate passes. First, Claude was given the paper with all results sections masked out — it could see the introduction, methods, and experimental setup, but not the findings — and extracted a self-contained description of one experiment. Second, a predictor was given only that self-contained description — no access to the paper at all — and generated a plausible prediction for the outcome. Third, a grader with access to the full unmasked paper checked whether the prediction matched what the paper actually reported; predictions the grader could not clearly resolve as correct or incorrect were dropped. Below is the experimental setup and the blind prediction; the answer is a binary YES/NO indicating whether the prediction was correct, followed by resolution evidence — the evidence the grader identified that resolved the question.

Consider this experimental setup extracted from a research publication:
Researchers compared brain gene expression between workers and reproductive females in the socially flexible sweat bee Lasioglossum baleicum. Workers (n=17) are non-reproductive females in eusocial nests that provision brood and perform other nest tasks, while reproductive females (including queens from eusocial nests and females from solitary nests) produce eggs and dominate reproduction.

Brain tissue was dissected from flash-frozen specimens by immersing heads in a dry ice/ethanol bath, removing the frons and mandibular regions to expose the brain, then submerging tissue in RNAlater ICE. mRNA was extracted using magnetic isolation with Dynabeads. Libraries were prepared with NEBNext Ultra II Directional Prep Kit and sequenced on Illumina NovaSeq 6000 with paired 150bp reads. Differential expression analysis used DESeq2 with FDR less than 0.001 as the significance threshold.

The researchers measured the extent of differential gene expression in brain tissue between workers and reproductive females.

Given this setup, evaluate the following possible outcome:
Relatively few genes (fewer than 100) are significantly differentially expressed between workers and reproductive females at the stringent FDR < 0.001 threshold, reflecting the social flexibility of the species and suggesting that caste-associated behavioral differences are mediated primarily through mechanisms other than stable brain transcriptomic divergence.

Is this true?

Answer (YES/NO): NO